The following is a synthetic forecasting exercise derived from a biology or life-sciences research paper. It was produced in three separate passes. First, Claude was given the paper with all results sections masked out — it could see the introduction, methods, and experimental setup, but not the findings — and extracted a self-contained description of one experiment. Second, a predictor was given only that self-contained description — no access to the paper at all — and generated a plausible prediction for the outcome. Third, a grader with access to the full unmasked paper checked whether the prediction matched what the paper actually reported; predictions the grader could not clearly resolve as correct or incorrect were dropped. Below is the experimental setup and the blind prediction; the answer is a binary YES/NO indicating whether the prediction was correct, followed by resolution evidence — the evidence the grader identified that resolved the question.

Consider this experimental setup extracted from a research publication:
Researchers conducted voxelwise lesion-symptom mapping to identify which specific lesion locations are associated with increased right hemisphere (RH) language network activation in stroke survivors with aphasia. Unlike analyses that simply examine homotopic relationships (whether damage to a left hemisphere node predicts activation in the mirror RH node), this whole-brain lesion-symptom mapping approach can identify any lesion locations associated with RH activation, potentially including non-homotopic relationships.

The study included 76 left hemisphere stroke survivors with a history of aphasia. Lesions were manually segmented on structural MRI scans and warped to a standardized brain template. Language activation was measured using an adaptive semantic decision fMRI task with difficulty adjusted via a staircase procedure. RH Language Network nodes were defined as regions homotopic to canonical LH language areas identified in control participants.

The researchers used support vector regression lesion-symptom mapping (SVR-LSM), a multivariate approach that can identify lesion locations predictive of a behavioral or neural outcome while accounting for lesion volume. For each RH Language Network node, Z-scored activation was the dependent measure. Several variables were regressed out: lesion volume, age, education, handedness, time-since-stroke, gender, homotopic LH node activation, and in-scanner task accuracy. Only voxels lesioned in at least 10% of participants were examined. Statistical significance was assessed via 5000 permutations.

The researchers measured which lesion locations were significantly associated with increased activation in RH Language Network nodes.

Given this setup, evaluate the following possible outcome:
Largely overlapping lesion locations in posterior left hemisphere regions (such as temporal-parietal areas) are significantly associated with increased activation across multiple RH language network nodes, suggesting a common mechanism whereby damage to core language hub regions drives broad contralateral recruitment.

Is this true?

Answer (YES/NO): NO